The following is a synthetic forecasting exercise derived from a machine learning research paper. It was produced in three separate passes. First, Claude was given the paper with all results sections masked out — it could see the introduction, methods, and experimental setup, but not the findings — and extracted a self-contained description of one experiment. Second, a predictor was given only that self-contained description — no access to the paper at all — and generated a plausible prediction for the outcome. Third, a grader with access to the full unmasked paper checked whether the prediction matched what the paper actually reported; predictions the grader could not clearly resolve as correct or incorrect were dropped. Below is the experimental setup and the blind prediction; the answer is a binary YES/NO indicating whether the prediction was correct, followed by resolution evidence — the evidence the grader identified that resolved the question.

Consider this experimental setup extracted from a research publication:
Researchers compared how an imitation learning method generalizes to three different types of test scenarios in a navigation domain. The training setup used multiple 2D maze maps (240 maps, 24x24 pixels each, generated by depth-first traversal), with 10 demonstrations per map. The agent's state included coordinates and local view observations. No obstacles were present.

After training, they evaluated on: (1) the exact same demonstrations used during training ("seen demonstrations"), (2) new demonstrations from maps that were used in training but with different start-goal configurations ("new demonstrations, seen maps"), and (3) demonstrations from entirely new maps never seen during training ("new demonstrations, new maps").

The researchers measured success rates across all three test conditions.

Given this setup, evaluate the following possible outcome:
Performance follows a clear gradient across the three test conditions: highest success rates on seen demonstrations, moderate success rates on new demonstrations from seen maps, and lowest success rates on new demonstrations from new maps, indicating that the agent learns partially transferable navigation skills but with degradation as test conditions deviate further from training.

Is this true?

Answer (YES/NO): NO